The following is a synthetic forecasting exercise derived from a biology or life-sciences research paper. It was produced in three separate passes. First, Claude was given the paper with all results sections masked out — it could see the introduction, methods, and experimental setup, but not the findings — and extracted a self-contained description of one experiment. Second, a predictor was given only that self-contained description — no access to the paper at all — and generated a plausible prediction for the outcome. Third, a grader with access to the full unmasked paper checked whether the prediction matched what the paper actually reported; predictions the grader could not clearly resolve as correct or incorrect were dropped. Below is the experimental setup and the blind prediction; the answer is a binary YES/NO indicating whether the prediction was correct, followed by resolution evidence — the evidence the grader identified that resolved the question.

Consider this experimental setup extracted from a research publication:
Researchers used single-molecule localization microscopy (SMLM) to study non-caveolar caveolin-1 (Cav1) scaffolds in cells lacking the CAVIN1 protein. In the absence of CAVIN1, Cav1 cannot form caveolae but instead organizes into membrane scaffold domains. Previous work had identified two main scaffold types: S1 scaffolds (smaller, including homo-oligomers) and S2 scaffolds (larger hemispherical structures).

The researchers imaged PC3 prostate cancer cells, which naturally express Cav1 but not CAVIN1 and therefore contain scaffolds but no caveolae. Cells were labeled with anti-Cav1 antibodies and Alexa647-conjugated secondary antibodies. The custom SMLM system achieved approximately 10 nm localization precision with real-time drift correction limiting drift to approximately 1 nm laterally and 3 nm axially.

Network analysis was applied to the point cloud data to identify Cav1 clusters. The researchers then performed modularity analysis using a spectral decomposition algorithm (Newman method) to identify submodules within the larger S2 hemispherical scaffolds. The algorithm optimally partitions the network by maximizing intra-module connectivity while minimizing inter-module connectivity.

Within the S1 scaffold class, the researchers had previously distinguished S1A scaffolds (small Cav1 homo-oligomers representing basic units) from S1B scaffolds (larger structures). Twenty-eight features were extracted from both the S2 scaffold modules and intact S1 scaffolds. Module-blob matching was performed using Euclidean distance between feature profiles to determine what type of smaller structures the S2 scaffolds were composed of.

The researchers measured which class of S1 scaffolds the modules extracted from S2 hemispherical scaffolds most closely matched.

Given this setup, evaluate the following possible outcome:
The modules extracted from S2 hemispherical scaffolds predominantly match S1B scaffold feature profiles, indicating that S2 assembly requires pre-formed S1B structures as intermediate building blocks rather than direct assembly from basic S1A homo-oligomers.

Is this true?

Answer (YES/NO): NO